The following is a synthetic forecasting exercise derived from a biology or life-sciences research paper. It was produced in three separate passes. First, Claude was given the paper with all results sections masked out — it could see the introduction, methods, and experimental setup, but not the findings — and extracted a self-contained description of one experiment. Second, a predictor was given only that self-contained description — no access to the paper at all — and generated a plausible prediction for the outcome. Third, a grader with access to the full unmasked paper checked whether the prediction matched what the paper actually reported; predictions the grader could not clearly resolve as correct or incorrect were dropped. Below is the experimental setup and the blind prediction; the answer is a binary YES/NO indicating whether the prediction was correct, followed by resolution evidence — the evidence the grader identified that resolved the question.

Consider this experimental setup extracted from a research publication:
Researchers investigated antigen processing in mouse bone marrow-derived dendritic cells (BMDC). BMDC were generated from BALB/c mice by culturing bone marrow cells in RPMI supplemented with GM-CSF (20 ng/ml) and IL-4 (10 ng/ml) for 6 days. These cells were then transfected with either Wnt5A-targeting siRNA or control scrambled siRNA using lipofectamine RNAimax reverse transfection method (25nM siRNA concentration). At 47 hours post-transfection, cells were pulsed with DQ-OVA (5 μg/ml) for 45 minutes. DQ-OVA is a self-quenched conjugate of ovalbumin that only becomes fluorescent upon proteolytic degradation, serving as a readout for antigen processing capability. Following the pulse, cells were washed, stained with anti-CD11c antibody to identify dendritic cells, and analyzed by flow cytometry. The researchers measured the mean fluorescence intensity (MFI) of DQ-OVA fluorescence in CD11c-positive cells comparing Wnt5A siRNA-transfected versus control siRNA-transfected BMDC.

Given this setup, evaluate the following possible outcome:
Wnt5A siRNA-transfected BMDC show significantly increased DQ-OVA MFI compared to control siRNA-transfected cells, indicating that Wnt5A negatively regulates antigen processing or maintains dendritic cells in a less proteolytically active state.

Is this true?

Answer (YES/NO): NO